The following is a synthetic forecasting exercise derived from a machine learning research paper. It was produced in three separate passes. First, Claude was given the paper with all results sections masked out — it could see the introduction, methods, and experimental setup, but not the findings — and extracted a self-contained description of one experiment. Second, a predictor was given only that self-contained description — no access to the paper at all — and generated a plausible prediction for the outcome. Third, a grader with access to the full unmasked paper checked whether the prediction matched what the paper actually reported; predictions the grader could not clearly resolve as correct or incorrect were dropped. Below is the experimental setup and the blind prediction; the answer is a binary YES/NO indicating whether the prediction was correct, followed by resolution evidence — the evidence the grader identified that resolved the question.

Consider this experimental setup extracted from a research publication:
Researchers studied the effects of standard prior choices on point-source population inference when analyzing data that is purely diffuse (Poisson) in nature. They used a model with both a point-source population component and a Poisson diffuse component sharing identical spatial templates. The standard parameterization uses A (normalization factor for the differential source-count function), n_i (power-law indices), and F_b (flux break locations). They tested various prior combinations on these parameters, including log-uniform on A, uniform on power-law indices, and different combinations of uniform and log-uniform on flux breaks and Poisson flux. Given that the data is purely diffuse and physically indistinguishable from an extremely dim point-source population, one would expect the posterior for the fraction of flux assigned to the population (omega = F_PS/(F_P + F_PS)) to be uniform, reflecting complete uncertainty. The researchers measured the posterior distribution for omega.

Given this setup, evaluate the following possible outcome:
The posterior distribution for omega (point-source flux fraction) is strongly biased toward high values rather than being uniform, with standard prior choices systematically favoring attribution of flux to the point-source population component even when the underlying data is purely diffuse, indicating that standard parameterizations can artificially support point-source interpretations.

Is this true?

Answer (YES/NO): NO